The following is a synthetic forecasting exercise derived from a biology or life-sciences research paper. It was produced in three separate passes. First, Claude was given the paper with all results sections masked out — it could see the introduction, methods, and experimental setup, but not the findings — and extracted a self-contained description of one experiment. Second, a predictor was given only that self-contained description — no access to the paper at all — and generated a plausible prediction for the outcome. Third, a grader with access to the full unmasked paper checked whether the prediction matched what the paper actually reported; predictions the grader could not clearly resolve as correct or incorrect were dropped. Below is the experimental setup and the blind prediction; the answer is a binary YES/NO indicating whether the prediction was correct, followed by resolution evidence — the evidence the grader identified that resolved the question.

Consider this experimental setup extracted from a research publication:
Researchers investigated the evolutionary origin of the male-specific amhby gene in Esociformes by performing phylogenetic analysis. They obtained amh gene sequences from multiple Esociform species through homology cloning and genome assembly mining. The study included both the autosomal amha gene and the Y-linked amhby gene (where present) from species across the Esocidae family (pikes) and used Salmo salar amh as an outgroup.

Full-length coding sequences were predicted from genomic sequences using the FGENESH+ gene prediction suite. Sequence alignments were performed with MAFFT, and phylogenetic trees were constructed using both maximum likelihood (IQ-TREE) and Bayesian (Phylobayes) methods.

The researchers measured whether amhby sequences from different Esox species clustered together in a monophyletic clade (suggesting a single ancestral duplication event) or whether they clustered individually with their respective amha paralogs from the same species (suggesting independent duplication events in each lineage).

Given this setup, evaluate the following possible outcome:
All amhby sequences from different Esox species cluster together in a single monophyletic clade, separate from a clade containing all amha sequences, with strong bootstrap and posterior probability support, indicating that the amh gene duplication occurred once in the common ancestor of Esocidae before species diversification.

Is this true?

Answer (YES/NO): YES